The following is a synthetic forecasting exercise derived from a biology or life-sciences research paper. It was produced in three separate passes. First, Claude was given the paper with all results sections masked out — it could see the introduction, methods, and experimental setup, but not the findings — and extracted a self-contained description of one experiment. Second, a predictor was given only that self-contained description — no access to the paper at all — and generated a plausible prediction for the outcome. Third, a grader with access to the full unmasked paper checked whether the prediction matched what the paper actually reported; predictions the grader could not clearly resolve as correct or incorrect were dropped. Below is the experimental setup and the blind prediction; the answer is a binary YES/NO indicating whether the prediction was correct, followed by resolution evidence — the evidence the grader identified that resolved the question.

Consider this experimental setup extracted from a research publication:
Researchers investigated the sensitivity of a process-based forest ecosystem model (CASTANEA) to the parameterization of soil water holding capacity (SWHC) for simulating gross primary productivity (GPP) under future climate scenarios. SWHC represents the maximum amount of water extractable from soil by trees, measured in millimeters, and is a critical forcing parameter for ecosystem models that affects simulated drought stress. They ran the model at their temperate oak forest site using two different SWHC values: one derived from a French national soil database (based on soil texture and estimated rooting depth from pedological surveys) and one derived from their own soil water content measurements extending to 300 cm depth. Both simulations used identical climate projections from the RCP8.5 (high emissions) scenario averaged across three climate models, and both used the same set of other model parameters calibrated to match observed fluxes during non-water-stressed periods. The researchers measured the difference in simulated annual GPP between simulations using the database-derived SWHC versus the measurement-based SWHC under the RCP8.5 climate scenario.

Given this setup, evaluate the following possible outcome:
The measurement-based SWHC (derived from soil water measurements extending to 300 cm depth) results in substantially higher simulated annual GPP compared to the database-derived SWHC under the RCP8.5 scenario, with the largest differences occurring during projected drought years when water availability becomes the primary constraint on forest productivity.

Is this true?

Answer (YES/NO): YES